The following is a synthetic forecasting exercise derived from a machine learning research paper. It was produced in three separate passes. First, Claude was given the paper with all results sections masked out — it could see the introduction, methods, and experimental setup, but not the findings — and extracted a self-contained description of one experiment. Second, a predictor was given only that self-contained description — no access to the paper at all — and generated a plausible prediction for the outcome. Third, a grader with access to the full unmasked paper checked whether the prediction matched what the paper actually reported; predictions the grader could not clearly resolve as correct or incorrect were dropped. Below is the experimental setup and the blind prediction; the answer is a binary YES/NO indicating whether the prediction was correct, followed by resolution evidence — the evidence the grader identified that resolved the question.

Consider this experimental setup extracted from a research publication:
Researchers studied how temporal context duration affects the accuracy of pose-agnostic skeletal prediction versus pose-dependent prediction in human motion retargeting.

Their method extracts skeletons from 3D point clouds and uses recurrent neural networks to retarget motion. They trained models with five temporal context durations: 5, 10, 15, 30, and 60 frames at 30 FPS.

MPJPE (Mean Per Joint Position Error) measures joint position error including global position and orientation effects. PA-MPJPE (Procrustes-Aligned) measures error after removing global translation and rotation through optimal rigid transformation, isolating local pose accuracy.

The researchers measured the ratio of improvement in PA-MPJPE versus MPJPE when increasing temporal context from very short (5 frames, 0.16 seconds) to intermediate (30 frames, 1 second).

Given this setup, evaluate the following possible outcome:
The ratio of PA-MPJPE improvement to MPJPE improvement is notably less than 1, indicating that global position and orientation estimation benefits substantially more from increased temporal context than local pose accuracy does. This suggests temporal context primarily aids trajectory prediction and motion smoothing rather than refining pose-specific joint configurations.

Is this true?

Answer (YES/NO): NO